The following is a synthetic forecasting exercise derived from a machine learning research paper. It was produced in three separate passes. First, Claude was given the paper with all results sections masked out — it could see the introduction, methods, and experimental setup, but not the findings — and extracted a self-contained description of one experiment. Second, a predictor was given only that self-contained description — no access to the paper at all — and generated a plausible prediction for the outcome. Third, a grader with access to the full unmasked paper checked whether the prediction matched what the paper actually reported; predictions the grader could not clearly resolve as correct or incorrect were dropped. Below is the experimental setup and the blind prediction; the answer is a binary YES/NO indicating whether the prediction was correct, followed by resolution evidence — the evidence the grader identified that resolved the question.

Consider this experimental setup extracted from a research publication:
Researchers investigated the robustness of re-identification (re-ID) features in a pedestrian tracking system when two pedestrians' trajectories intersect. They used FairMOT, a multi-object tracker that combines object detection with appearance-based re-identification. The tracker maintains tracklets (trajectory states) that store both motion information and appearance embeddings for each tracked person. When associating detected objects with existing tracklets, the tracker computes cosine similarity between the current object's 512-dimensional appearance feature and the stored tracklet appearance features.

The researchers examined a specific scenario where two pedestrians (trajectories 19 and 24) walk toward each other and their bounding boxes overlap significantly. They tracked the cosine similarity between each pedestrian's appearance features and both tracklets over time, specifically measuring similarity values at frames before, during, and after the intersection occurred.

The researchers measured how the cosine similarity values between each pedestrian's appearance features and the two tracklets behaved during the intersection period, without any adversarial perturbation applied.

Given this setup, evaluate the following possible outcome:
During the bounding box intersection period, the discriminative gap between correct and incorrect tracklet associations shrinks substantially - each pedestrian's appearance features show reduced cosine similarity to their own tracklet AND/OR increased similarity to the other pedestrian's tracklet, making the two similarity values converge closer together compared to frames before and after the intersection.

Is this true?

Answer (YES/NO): YES